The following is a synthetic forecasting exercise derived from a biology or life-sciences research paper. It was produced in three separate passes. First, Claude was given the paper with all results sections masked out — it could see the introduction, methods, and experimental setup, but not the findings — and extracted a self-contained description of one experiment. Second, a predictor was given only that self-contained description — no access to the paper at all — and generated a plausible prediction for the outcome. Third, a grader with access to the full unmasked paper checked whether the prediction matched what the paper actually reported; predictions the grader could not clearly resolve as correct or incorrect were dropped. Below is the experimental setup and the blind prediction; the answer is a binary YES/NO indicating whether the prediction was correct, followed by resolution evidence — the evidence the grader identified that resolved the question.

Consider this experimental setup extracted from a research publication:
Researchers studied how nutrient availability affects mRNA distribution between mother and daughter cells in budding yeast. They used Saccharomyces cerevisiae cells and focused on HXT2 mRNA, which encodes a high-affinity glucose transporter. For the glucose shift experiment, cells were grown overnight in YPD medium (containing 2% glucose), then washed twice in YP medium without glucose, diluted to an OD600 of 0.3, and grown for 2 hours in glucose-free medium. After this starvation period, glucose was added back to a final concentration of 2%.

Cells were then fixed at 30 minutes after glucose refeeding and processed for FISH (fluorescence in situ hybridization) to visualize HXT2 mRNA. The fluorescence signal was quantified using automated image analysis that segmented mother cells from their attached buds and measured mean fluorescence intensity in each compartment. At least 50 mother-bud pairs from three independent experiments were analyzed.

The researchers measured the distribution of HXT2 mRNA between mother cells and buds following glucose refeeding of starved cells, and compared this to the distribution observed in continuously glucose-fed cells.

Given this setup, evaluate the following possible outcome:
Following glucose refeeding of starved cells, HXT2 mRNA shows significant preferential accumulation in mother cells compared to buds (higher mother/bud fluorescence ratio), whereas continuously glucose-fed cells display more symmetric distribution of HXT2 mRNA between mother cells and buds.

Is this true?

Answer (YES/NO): NO